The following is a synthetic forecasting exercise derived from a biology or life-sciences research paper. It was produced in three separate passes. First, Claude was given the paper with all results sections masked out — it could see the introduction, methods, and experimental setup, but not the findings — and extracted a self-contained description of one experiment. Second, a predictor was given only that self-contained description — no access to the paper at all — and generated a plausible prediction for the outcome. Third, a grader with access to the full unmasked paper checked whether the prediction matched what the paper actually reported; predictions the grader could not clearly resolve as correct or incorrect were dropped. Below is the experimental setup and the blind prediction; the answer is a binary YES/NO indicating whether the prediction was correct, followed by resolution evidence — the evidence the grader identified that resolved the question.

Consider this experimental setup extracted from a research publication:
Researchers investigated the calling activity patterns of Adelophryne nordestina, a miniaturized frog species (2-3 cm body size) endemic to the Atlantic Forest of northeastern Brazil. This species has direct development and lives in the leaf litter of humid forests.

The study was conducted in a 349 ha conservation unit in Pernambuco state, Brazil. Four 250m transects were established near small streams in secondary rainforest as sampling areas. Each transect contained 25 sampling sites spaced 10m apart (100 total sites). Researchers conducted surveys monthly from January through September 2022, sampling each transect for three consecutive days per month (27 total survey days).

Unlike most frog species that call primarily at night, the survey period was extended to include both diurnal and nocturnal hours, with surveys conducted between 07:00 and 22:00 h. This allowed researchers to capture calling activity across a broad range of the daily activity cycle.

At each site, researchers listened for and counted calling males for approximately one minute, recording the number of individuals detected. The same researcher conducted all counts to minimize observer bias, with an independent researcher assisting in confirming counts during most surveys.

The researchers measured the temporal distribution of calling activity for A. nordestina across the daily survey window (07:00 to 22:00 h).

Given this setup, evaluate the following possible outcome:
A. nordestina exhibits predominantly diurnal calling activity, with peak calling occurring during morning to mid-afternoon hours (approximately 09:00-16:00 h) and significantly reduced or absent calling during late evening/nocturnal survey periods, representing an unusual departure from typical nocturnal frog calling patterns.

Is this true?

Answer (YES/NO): NO